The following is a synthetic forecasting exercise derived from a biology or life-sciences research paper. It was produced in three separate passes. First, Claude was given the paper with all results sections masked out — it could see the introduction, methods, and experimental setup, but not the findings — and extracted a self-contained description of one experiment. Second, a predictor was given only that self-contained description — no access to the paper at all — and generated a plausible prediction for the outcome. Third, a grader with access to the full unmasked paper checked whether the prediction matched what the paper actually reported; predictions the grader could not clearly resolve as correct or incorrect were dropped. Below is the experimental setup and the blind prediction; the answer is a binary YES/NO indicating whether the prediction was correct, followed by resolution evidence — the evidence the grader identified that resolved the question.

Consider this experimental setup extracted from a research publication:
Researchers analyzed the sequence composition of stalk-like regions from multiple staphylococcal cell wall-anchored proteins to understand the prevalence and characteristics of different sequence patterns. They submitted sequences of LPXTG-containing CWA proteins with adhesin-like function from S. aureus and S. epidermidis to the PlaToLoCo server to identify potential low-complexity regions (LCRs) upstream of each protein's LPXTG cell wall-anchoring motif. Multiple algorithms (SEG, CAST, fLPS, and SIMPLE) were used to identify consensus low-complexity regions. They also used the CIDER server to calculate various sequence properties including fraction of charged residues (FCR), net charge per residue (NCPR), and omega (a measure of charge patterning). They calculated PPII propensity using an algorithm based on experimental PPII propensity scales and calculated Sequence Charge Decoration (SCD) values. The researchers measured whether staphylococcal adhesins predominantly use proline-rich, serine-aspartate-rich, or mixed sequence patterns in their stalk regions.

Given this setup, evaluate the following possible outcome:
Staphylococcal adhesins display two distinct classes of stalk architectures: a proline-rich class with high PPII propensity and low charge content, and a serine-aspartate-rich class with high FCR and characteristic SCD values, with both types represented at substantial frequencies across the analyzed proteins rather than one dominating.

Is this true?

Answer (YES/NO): YES